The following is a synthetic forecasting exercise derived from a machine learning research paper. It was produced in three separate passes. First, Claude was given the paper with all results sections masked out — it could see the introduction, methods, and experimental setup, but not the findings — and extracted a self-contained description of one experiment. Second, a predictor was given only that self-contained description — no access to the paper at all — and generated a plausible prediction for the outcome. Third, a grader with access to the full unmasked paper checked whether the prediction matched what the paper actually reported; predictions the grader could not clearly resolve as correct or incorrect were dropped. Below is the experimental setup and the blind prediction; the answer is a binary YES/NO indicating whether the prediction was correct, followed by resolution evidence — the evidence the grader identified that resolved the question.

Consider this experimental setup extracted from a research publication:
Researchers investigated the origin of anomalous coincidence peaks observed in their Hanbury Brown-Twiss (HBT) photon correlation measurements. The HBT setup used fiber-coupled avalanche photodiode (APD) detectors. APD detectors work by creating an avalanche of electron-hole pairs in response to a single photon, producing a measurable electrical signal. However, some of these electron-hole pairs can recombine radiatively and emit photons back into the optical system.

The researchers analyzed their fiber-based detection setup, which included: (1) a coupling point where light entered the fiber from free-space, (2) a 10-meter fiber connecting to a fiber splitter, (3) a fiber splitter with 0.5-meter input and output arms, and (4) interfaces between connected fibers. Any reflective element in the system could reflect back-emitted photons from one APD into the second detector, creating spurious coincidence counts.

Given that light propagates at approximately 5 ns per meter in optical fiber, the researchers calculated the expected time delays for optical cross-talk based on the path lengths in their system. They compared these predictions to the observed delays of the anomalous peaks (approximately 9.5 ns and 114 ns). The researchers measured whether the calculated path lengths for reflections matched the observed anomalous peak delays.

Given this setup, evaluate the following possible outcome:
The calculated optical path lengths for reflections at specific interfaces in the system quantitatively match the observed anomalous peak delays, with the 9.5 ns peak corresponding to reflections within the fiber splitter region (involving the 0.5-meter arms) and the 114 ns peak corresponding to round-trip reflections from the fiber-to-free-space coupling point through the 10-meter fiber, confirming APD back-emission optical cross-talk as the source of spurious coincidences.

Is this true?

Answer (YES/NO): YES